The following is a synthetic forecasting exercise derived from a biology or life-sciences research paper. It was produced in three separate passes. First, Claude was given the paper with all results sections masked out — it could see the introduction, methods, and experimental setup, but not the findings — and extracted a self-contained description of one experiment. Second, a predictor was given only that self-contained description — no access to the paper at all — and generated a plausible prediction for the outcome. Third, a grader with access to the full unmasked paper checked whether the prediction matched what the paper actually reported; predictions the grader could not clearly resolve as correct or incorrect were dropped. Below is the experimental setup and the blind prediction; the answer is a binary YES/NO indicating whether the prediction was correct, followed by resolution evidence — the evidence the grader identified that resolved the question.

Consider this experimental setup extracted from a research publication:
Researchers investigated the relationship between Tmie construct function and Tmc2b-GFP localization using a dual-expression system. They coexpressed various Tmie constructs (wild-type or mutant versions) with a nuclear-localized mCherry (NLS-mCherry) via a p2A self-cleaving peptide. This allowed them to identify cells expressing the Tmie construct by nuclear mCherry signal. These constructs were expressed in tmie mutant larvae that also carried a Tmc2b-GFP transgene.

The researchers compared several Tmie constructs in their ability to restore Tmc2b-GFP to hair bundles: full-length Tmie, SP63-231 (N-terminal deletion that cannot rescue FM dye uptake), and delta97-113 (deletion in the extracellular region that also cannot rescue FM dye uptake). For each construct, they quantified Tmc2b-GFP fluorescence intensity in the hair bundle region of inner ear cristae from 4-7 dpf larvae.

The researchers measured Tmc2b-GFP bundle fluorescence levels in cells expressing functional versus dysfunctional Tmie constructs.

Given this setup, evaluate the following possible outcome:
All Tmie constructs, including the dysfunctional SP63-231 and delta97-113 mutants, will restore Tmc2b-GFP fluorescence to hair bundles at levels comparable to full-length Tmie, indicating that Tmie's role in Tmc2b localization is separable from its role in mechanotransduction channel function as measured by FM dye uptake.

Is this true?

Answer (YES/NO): NO